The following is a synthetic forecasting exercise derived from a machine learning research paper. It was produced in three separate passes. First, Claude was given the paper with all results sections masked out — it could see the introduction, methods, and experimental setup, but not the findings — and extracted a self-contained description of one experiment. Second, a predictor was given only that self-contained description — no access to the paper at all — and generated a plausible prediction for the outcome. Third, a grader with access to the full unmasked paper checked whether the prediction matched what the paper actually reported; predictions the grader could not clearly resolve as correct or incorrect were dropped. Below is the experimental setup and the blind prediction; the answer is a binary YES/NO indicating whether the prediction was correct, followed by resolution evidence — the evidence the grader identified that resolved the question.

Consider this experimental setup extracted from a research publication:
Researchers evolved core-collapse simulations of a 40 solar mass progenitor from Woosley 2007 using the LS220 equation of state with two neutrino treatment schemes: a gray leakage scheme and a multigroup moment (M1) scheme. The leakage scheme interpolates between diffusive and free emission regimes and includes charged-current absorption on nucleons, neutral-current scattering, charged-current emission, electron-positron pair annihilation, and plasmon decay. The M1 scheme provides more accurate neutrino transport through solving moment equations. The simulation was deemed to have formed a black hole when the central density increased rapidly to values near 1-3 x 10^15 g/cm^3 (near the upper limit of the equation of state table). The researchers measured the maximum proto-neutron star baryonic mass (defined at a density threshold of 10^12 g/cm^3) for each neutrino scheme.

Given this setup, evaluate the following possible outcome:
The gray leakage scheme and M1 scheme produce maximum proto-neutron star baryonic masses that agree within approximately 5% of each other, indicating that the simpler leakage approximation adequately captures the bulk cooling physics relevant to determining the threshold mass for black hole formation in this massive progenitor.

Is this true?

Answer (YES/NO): YES